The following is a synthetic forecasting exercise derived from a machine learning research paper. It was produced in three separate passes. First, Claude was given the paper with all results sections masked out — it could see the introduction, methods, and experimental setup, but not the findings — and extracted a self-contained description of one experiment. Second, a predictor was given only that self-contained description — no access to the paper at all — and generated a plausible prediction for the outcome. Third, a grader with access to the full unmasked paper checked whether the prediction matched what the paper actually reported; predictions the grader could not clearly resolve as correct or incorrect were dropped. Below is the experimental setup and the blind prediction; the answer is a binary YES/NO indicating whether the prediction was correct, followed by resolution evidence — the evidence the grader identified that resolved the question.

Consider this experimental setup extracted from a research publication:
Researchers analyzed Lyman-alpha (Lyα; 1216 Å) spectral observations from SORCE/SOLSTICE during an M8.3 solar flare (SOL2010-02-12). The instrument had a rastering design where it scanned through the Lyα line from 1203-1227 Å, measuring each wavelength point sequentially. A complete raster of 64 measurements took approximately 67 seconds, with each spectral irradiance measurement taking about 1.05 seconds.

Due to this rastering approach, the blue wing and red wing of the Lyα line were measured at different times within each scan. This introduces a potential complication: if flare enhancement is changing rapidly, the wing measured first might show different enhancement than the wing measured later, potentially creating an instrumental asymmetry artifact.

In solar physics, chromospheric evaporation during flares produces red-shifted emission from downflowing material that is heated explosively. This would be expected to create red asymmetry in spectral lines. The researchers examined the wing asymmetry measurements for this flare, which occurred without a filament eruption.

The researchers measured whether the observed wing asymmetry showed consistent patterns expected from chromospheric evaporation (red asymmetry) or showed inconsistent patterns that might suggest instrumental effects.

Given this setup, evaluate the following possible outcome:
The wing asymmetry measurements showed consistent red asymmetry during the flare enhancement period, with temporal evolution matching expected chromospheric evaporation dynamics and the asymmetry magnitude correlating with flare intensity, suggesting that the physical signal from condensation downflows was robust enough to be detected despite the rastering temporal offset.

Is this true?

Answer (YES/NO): NO